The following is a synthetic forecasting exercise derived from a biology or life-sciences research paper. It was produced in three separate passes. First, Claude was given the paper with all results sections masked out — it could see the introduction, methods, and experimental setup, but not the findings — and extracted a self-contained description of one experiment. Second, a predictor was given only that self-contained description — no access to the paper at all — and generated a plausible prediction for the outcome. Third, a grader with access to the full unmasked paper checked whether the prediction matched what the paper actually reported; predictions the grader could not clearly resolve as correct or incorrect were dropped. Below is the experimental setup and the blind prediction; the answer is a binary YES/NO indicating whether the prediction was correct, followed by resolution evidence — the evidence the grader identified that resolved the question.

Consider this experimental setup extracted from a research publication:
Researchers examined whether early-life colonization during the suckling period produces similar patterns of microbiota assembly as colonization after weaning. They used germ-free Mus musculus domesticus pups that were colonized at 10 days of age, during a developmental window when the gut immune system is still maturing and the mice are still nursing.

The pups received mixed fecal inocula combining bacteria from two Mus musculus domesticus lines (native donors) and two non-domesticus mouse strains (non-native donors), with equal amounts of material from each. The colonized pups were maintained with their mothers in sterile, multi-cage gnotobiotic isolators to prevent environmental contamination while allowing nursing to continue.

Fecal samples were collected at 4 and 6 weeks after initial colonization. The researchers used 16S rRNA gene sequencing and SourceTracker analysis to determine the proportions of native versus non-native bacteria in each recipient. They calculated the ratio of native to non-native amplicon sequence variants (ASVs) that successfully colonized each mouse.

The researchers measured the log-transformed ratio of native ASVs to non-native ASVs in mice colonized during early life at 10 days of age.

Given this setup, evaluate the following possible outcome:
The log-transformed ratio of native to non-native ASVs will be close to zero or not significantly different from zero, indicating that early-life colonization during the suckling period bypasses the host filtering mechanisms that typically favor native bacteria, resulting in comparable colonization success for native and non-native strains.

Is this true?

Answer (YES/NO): NO